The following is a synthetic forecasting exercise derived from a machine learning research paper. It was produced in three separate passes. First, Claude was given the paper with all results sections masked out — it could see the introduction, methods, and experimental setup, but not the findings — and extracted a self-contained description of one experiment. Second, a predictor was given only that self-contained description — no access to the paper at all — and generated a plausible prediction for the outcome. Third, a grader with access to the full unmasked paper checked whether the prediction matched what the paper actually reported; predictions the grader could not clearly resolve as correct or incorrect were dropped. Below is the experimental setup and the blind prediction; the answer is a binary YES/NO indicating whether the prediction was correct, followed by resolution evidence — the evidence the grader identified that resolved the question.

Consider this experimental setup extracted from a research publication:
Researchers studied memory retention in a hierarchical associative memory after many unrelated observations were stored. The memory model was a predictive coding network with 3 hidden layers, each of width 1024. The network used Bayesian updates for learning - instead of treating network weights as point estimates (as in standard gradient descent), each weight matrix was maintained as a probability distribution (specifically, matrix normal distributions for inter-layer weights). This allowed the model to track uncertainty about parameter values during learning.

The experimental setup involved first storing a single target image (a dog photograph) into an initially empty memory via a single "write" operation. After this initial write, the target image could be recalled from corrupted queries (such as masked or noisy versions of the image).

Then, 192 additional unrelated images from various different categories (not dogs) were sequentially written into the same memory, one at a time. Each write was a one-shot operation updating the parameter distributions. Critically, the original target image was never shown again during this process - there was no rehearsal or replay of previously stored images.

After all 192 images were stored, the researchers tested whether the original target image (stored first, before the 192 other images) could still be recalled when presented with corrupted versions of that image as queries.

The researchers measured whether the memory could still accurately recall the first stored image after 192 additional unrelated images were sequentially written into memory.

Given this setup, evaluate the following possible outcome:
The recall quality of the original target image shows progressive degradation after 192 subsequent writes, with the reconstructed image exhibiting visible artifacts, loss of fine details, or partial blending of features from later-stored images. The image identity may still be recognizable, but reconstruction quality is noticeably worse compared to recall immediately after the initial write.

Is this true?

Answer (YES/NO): NO